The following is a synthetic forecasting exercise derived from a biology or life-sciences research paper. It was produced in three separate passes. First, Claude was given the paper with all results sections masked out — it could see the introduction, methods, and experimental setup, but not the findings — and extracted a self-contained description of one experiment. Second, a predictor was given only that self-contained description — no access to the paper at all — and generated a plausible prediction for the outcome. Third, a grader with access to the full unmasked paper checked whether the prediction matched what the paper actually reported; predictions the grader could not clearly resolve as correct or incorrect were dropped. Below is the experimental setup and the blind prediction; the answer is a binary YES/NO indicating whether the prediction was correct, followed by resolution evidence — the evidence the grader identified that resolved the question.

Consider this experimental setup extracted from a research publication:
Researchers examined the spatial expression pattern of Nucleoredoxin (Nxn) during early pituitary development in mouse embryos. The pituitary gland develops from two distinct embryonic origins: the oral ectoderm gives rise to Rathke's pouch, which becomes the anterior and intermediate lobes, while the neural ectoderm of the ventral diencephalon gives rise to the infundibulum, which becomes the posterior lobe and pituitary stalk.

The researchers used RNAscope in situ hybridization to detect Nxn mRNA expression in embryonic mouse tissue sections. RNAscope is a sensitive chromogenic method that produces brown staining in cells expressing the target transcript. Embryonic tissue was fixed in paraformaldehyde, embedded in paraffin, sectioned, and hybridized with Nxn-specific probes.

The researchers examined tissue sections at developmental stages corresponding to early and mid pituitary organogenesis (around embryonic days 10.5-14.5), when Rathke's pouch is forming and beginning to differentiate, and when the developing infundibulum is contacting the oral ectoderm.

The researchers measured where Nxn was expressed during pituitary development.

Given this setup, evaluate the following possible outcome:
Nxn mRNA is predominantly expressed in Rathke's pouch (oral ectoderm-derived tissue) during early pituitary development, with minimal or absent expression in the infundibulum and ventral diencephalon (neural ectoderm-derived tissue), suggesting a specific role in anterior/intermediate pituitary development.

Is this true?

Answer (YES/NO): NO